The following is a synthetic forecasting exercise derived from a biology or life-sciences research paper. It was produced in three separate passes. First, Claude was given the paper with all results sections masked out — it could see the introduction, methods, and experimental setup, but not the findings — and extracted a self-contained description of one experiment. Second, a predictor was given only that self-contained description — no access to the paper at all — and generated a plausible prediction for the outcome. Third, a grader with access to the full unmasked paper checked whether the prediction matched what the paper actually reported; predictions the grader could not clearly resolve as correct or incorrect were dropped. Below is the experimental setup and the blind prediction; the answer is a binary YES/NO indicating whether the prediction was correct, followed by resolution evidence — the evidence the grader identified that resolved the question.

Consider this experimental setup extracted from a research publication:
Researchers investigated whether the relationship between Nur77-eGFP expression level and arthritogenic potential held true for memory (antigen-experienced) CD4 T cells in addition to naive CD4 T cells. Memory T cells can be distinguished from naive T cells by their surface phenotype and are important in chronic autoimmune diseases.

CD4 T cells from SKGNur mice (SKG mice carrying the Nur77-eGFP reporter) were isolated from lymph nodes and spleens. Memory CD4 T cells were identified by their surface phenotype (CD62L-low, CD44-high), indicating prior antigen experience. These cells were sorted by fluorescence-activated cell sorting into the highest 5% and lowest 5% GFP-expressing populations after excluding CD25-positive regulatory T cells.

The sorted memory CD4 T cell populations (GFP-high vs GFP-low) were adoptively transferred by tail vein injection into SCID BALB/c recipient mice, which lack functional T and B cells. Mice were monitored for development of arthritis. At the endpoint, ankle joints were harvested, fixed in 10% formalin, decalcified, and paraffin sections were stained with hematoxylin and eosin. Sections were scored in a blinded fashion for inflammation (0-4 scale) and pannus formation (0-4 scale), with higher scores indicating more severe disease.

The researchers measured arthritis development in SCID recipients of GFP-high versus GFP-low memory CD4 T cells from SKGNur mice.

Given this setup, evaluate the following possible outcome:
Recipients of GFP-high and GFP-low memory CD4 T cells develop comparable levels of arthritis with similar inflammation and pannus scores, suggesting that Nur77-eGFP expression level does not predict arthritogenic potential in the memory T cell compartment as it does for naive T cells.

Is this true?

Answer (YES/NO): NO